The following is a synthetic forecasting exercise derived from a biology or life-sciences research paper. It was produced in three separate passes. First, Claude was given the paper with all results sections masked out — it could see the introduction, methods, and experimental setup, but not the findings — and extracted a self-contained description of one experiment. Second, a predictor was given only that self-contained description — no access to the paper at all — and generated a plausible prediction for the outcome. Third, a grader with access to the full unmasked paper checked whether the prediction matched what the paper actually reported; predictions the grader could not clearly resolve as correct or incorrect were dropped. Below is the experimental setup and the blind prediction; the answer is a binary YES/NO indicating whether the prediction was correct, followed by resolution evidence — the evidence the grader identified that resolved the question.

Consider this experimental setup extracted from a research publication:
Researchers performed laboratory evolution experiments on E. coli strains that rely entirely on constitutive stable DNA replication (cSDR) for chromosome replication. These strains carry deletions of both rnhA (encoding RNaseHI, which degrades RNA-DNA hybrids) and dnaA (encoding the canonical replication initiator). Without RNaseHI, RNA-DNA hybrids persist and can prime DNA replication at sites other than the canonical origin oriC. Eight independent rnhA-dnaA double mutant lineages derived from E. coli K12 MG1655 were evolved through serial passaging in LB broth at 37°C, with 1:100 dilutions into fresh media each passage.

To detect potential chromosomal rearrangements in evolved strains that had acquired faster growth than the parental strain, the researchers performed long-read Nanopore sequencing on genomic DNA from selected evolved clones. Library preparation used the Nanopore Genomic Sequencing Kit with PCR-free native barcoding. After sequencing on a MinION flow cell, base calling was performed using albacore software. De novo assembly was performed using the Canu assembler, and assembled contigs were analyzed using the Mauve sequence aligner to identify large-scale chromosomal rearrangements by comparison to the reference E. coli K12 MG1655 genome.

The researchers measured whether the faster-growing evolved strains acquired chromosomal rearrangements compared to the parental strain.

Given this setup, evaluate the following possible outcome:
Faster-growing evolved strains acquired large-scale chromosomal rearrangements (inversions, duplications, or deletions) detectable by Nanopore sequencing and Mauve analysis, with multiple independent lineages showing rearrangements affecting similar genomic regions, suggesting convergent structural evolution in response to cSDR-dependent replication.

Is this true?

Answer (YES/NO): YES